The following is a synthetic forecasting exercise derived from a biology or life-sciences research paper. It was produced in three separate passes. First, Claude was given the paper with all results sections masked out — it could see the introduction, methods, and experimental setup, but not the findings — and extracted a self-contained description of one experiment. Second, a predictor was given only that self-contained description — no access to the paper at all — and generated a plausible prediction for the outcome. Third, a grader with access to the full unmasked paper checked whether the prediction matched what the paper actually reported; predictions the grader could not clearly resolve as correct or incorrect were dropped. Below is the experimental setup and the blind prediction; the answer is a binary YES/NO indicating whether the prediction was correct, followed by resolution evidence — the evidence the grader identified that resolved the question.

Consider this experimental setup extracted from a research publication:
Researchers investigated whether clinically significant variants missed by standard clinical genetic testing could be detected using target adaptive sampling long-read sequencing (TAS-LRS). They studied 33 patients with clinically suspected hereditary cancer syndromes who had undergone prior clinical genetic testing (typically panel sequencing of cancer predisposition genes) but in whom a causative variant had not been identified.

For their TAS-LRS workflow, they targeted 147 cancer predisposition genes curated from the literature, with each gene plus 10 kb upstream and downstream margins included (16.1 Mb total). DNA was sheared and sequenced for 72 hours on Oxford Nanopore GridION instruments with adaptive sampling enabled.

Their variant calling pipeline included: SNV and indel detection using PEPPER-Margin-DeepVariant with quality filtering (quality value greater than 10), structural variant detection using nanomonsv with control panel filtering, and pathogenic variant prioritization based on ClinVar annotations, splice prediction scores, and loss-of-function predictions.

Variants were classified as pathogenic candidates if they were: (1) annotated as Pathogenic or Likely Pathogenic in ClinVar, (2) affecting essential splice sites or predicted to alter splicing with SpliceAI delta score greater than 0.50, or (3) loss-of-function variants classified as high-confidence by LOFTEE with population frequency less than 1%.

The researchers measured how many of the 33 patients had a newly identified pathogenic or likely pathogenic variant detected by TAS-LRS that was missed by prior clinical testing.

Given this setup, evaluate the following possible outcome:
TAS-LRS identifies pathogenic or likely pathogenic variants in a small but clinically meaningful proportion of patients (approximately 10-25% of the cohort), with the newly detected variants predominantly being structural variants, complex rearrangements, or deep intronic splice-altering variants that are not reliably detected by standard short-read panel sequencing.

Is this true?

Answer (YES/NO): NO